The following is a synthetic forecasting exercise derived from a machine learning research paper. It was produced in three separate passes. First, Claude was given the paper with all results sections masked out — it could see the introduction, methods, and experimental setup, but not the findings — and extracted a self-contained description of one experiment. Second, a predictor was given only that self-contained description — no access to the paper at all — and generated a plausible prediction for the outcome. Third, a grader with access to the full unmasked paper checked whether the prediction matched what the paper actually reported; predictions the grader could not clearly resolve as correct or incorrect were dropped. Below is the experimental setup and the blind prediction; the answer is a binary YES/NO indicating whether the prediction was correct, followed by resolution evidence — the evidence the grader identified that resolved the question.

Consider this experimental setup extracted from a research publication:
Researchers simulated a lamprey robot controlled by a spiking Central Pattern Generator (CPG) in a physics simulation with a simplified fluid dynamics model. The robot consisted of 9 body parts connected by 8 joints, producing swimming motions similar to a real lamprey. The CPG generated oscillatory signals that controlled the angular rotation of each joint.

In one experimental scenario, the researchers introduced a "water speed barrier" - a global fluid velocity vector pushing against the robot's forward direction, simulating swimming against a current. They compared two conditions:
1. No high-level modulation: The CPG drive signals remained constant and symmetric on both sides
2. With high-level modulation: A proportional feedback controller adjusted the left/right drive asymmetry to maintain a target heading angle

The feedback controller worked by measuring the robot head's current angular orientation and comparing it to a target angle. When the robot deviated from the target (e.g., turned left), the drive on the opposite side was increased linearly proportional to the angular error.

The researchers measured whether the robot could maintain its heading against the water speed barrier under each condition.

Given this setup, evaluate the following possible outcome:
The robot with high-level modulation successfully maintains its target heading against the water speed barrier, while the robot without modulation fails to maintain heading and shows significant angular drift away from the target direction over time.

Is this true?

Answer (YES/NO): YES